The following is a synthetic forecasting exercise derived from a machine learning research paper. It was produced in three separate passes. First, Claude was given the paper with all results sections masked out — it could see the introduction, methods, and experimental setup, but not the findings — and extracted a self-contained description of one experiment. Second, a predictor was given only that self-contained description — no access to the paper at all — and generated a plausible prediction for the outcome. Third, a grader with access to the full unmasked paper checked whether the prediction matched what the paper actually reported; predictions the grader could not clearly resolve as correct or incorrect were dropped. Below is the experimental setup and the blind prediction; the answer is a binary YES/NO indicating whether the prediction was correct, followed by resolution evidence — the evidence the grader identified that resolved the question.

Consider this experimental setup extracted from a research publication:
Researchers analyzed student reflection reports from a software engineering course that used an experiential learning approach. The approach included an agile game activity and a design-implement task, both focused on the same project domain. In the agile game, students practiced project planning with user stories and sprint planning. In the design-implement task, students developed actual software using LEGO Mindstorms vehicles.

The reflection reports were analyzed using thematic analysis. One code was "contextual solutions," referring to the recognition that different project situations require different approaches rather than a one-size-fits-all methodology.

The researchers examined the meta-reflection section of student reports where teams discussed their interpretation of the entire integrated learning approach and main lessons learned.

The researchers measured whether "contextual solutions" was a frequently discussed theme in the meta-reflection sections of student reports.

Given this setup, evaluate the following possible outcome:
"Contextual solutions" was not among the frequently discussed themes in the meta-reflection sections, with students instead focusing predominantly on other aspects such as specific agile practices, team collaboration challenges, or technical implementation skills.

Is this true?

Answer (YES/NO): NO